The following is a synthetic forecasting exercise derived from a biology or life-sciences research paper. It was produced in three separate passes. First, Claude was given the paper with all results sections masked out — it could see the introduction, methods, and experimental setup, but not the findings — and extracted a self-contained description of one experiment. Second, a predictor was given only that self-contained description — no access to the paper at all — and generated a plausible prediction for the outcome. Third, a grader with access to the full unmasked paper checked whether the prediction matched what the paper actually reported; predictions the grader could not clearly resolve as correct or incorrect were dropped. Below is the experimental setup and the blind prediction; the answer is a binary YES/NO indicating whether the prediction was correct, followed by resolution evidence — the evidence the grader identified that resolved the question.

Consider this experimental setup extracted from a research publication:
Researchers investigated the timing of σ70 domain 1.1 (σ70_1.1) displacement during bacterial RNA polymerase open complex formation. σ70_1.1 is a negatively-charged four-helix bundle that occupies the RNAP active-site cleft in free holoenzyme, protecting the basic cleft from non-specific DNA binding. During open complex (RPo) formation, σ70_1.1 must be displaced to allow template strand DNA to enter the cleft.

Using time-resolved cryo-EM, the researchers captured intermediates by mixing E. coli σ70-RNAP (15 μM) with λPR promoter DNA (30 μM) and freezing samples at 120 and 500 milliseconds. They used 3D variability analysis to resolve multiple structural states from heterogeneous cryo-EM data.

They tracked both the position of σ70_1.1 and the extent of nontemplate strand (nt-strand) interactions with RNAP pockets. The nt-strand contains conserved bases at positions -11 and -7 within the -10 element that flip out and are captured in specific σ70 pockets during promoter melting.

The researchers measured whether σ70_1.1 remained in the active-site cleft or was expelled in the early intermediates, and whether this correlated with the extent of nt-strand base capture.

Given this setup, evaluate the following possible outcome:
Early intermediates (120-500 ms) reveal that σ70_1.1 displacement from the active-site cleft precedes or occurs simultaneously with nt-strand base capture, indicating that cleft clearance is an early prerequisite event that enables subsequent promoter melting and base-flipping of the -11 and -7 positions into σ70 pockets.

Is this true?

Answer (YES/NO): NO